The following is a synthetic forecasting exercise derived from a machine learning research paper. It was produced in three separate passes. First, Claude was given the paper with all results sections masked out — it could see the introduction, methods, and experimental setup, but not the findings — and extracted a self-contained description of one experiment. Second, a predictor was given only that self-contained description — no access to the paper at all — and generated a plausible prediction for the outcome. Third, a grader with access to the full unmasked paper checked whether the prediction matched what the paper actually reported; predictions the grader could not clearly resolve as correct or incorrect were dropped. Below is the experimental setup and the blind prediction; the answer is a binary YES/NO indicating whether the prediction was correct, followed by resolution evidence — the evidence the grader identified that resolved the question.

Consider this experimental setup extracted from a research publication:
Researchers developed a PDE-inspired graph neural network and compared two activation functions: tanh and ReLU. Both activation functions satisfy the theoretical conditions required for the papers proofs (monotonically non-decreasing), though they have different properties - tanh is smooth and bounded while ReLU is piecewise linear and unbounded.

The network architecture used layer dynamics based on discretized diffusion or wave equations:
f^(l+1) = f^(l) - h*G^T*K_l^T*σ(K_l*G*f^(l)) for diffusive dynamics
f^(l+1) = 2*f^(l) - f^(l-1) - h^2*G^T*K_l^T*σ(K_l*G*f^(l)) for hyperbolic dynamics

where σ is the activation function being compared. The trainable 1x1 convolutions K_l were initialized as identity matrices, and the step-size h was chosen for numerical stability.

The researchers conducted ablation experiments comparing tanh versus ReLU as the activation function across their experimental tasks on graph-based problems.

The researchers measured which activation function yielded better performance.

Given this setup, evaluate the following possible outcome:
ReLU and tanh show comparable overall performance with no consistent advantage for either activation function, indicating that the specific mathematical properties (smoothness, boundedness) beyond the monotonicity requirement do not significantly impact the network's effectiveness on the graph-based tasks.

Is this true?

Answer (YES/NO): NO